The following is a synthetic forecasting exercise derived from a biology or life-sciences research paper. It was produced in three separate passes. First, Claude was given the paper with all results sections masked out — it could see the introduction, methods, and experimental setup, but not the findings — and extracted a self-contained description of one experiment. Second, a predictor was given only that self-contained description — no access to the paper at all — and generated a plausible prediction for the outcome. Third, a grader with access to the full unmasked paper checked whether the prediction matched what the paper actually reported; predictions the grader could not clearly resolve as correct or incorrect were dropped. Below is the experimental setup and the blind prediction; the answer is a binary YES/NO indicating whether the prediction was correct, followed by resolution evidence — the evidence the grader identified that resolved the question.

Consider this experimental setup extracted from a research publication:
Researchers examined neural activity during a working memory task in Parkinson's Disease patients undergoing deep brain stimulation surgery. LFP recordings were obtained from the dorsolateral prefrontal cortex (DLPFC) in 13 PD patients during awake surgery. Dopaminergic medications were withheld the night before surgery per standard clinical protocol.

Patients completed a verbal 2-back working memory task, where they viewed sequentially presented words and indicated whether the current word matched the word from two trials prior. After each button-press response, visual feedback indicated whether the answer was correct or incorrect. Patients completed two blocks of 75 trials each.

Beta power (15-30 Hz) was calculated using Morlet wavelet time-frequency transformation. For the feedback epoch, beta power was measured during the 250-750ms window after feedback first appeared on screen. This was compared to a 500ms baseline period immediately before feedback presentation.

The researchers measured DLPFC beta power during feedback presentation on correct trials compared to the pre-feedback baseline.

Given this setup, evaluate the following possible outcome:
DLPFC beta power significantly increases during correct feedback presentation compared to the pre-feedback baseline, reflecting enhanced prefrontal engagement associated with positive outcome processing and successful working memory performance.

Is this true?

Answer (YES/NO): YES